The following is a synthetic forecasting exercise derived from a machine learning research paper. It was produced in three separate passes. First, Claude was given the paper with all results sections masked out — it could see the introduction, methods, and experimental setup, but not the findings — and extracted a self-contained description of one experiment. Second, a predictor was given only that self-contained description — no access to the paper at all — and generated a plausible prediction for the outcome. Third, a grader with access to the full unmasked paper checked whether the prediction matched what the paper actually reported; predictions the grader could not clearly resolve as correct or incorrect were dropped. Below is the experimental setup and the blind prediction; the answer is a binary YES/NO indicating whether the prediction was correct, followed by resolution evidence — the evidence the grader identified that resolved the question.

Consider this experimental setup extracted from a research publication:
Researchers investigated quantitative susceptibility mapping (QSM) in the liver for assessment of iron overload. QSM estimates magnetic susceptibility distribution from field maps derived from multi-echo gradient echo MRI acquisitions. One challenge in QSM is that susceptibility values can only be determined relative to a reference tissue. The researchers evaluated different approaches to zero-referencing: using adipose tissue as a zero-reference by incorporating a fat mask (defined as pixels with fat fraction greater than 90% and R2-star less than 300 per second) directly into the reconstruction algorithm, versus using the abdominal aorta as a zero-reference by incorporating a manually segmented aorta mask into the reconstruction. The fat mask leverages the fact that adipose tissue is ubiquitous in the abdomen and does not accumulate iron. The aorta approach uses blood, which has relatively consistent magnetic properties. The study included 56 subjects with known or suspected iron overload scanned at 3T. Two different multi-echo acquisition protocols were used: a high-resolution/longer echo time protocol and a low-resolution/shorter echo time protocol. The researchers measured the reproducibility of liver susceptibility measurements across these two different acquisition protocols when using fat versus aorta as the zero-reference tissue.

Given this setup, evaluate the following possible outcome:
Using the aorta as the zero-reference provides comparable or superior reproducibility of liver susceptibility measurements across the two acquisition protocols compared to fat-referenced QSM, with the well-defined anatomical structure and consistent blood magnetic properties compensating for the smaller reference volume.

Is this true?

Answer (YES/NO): NO